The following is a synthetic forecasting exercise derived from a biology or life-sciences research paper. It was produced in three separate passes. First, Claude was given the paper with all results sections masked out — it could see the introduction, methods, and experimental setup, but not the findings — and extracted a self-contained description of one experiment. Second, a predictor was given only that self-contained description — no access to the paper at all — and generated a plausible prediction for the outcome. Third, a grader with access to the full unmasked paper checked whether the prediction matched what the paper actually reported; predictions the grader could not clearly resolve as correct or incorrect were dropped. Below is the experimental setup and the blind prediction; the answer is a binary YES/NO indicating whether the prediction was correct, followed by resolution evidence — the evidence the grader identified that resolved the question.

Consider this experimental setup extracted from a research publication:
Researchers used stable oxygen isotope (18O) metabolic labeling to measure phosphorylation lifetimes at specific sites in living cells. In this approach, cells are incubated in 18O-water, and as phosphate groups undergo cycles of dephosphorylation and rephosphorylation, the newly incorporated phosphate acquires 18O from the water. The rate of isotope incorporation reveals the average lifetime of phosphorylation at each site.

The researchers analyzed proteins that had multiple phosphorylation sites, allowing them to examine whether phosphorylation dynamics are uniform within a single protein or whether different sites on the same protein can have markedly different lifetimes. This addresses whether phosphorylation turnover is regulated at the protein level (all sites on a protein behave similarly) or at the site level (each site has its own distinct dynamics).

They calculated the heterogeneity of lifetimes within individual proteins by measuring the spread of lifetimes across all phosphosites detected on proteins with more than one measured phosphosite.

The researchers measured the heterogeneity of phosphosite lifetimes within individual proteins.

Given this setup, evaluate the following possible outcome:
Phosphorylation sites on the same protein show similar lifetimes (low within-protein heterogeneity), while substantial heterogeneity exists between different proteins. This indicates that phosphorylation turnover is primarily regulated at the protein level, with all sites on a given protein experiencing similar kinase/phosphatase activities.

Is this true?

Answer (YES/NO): NO